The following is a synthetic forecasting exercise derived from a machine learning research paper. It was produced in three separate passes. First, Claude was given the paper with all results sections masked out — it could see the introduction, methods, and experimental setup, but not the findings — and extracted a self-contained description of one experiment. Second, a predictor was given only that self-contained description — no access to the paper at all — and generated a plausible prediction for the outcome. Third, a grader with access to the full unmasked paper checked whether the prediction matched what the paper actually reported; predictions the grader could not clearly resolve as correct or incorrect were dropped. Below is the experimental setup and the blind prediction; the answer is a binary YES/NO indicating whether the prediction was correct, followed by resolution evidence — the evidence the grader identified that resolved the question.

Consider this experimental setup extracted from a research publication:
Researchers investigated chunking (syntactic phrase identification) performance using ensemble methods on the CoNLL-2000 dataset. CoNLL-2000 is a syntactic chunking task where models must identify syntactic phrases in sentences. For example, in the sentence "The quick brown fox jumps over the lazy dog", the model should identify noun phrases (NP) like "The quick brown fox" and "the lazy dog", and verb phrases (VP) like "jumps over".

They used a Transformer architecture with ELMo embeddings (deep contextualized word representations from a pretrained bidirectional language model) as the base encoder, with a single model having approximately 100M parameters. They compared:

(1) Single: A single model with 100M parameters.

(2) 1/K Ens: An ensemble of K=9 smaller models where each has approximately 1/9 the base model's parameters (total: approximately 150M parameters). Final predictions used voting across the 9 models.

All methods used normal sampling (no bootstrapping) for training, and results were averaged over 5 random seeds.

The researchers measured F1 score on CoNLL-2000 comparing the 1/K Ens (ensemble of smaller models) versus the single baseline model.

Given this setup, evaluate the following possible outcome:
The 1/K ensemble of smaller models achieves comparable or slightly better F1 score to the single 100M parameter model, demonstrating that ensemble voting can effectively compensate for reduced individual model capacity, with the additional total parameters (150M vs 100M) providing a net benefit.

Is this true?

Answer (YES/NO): NO